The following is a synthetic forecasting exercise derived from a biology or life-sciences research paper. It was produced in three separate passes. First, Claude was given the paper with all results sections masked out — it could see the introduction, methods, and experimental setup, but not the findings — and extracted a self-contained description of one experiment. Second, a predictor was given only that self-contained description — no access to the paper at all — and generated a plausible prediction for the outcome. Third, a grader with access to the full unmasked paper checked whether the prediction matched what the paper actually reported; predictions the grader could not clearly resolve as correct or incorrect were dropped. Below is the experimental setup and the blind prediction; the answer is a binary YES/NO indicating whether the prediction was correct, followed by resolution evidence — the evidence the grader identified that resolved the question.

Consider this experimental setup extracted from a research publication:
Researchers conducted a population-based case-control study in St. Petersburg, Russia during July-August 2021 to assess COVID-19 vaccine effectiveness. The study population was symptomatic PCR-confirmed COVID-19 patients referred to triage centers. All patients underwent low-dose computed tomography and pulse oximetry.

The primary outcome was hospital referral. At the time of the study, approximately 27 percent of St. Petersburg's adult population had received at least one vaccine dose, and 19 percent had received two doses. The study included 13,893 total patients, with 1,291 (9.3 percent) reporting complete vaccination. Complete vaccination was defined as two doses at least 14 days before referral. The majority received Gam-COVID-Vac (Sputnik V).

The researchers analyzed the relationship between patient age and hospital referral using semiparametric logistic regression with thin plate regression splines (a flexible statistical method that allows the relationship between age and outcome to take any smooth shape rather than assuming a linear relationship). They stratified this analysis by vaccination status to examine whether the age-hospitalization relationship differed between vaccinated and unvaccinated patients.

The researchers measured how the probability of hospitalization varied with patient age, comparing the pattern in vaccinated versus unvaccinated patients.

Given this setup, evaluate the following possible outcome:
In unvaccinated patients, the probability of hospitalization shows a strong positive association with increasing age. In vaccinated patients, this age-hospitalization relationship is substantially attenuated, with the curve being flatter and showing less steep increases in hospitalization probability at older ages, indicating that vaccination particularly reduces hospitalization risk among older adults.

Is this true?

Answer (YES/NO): YES